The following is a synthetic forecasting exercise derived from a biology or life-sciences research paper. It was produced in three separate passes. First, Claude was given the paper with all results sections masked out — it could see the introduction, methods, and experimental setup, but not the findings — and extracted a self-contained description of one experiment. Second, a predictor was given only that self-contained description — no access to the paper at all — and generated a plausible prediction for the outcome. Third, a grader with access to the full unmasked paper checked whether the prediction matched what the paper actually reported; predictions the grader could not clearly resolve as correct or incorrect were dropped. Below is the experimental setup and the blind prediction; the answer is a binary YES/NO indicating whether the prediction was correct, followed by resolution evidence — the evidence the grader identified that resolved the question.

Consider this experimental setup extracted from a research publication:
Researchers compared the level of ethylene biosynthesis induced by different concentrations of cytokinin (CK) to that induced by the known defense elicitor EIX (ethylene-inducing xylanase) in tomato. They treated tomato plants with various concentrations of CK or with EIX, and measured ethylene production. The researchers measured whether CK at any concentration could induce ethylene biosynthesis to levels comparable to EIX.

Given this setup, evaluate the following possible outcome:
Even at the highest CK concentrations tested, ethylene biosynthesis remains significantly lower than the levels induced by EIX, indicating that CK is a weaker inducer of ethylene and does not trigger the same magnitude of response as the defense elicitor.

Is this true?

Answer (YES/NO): NO